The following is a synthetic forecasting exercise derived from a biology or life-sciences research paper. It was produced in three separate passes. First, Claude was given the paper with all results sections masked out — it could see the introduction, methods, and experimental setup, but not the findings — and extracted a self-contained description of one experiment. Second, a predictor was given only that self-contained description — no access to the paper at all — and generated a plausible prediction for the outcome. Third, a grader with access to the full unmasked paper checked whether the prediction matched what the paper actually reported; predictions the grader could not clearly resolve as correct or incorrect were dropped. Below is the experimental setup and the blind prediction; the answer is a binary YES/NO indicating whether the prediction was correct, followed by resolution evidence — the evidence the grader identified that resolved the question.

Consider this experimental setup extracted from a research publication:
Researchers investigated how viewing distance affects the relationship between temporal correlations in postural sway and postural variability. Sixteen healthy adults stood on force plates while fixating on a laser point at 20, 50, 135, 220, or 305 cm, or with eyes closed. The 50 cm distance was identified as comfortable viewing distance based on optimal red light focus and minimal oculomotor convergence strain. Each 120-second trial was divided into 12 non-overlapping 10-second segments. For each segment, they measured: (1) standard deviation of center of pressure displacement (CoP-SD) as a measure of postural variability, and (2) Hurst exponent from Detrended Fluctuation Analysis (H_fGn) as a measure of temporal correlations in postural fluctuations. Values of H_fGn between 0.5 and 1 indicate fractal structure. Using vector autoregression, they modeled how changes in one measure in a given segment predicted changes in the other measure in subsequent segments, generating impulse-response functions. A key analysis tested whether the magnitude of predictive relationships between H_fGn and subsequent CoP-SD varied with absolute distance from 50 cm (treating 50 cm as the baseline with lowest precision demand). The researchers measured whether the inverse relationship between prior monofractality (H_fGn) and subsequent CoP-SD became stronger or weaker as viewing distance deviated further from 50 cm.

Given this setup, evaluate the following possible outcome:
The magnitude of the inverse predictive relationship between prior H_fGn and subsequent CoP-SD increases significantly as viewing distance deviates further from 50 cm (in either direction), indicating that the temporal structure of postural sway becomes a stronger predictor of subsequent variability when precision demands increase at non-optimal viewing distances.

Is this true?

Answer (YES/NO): YES